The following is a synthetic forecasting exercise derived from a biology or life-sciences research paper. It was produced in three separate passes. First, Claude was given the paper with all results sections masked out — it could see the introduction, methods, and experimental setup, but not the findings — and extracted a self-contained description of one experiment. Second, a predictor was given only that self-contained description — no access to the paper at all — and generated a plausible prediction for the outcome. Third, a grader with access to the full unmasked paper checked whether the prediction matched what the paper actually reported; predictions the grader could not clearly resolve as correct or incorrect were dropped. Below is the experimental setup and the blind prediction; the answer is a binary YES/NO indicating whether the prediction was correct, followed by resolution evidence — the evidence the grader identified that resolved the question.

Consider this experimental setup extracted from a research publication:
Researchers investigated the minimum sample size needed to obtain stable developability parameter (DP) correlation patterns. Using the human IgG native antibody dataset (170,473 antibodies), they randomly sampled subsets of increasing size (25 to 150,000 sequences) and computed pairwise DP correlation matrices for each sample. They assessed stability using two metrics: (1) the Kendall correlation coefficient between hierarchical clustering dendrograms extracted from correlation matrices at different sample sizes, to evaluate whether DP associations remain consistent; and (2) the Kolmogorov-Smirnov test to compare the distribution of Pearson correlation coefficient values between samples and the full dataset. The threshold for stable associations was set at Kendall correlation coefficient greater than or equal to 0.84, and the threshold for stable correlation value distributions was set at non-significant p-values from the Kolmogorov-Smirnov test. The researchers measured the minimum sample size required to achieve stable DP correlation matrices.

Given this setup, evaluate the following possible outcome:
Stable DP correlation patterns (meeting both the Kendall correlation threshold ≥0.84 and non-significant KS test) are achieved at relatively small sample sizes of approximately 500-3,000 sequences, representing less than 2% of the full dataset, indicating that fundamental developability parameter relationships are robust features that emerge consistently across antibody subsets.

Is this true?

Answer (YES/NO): NO